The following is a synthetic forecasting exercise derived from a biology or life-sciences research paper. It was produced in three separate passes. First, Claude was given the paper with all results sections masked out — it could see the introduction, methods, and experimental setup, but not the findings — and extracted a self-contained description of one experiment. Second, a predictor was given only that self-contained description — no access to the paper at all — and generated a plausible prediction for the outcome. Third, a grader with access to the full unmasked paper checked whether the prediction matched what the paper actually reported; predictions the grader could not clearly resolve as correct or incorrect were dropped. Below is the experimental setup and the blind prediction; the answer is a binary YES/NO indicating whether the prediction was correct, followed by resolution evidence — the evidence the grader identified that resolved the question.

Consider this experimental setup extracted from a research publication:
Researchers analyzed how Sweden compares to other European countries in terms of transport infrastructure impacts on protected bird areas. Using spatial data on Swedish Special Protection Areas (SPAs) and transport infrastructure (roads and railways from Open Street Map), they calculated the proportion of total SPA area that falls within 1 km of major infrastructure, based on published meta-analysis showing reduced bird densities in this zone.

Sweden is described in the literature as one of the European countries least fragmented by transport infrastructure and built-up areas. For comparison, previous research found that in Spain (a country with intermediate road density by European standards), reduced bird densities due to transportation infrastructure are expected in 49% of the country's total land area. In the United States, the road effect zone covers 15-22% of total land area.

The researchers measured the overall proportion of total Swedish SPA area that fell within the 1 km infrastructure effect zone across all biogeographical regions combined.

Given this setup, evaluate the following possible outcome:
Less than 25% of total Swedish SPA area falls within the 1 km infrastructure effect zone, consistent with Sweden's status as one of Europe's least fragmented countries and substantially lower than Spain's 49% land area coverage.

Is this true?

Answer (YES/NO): YES